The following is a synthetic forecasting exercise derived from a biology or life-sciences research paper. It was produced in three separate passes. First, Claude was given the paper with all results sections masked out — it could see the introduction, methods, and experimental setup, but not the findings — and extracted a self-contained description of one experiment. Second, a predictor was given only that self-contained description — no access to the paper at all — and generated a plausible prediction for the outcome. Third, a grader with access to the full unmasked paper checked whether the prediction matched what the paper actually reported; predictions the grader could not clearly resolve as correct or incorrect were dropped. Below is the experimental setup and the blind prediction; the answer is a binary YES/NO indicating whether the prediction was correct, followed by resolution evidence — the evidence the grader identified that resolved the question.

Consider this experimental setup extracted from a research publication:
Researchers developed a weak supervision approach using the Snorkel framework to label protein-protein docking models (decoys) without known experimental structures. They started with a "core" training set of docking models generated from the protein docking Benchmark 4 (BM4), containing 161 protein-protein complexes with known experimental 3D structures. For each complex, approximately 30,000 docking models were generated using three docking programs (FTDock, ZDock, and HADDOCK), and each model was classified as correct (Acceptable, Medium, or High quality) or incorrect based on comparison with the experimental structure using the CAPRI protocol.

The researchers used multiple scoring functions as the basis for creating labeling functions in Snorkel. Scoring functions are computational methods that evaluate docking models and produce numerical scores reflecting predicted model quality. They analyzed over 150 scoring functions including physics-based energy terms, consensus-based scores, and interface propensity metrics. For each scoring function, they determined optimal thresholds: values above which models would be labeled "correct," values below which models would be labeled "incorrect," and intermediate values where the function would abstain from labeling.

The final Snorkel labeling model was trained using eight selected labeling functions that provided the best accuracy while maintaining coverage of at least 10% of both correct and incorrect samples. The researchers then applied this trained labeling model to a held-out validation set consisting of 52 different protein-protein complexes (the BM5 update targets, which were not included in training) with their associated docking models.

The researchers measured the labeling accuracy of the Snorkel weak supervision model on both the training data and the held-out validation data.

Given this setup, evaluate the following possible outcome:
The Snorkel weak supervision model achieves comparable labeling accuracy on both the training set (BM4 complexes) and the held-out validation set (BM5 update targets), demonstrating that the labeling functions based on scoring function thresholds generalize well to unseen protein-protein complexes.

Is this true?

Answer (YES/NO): YES